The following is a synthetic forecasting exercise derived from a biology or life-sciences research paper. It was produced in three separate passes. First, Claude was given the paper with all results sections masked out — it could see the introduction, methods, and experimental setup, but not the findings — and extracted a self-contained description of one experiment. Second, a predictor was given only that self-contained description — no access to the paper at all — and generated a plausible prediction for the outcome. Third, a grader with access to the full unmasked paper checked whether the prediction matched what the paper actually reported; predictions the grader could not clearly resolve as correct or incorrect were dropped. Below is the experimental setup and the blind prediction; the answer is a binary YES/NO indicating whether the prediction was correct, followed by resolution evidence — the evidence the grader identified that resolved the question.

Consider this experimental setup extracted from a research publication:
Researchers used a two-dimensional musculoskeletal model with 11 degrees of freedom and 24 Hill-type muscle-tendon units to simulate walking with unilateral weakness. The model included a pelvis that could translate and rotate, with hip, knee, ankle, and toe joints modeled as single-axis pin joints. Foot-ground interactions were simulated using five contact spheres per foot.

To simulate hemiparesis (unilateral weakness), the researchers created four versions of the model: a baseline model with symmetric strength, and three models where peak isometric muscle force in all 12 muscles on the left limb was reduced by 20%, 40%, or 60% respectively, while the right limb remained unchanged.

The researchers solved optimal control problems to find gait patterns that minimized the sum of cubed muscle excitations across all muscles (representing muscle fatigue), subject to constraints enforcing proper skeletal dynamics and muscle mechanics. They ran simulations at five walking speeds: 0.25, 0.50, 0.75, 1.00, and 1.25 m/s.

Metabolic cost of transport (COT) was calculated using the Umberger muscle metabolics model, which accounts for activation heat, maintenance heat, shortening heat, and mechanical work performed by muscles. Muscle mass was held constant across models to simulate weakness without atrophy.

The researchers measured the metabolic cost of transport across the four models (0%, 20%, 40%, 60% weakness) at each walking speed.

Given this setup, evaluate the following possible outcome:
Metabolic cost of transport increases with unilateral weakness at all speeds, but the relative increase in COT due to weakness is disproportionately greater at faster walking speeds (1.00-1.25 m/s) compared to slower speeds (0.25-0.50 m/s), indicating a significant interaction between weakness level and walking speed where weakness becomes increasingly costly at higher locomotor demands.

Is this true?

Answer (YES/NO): NO